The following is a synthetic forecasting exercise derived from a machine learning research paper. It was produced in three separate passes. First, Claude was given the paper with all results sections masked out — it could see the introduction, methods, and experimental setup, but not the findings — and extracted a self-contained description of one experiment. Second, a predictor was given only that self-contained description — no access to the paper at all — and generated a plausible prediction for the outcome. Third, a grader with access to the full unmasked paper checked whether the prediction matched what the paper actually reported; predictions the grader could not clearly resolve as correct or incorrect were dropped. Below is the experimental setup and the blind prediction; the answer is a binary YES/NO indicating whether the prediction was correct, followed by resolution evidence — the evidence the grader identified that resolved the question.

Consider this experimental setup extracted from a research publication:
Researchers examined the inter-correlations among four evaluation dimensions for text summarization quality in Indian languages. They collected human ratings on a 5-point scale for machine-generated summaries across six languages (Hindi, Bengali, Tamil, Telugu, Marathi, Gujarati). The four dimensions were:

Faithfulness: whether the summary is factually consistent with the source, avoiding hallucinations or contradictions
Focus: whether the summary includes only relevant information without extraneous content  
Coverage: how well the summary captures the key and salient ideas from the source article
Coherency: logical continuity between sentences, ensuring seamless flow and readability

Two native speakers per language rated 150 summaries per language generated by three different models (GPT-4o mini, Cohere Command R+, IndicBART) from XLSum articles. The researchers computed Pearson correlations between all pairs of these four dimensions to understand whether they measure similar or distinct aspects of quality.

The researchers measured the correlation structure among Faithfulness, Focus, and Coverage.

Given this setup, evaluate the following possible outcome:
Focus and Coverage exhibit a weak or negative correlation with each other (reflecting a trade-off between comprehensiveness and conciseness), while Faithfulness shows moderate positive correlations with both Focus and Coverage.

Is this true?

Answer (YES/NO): NO